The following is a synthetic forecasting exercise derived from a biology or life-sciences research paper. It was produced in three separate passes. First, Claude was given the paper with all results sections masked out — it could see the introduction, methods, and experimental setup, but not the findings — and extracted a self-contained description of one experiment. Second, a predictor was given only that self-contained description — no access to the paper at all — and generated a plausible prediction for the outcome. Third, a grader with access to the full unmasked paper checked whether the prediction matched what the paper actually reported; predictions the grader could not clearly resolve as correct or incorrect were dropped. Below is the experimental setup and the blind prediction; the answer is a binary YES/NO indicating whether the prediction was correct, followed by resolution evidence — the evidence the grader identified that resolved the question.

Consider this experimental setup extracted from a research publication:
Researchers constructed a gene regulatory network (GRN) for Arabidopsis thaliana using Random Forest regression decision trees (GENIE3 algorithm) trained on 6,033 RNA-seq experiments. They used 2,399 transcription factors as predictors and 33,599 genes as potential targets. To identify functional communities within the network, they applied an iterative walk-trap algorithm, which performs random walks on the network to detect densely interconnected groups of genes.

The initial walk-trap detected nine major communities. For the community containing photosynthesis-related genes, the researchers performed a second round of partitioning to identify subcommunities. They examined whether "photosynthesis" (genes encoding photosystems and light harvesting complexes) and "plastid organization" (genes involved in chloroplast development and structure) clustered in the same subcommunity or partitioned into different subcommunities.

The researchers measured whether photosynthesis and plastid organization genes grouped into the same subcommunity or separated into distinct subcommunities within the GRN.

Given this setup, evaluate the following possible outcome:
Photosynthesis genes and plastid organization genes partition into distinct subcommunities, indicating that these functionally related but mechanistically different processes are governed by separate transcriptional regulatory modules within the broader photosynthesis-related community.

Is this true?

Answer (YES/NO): YES